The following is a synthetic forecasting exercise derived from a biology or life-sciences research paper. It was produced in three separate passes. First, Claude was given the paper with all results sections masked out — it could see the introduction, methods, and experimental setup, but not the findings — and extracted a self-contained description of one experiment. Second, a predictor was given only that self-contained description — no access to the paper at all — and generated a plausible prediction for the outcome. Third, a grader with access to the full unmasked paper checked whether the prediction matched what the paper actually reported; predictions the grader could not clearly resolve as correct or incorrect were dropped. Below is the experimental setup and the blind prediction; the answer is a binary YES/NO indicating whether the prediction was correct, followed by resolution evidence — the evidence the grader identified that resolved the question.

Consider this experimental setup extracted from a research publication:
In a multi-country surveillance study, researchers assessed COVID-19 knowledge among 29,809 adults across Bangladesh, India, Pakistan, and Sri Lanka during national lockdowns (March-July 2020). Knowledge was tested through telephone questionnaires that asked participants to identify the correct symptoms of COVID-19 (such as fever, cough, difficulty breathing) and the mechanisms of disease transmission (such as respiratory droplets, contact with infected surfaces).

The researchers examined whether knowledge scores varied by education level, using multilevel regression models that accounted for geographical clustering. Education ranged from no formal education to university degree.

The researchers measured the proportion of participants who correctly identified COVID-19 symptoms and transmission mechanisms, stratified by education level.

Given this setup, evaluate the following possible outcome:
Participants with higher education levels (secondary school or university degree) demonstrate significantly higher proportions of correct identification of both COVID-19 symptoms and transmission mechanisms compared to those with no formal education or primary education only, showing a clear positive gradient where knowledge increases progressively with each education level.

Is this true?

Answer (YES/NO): YES